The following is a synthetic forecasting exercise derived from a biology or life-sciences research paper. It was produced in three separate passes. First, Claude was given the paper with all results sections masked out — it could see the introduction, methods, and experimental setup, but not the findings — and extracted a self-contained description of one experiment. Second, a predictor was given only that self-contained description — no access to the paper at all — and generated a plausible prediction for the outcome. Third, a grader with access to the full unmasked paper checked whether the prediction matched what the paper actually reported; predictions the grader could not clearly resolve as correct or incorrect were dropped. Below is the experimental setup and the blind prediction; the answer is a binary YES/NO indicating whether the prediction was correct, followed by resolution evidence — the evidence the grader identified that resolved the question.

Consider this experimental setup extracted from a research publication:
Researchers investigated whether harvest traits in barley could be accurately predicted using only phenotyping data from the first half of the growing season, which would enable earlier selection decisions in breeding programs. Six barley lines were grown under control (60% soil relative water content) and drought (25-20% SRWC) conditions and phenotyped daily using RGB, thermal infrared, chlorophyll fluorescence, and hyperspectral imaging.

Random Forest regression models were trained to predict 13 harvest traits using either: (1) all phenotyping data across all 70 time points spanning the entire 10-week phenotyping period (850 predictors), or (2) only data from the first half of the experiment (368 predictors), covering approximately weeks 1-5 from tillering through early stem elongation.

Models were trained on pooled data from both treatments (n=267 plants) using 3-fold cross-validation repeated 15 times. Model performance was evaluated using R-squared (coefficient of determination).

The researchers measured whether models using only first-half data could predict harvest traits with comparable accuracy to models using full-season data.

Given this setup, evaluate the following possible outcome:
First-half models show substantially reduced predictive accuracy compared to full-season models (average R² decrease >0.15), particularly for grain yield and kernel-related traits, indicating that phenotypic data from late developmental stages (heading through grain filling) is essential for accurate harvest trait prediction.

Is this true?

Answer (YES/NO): NO